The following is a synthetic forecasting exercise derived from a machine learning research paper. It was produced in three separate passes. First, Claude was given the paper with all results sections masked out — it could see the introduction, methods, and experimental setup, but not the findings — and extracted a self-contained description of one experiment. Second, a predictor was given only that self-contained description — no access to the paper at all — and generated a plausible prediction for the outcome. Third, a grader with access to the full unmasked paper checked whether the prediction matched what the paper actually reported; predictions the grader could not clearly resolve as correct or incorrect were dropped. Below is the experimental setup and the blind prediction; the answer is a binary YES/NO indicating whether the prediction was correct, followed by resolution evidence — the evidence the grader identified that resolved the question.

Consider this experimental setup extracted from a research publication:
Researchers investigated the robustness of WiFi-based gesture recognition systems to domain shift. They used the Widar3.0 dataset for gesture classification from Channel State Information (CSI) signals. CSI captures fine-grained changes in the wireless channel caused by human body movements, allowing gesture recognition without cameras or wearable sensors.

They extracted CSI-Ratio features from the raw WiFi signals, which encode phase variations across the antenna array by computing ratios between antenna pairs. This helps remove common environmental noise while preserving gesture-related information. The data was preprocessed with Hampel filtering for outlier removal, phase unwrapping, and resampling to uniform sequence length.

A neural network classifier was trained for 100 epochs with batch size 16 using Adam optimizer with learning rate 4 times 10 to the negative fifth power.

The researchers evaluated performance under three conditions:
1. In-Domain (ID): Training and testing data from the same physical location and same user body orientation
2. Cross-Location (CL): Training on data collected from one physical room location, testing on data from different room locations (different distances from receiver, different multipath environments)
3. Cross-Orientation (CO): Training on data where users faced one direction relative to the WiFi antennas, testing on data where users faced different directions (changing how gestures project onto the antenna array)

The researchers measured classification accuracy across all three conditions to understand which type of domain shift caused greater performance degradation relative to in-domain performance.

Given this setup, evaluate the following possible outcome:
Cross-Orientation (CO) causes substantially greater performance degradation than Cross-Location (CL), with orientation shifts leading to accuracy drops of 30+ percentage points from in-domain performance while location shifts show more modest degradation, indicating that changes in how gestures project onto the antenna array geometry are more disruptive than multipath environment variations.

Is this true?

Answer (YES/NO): NO